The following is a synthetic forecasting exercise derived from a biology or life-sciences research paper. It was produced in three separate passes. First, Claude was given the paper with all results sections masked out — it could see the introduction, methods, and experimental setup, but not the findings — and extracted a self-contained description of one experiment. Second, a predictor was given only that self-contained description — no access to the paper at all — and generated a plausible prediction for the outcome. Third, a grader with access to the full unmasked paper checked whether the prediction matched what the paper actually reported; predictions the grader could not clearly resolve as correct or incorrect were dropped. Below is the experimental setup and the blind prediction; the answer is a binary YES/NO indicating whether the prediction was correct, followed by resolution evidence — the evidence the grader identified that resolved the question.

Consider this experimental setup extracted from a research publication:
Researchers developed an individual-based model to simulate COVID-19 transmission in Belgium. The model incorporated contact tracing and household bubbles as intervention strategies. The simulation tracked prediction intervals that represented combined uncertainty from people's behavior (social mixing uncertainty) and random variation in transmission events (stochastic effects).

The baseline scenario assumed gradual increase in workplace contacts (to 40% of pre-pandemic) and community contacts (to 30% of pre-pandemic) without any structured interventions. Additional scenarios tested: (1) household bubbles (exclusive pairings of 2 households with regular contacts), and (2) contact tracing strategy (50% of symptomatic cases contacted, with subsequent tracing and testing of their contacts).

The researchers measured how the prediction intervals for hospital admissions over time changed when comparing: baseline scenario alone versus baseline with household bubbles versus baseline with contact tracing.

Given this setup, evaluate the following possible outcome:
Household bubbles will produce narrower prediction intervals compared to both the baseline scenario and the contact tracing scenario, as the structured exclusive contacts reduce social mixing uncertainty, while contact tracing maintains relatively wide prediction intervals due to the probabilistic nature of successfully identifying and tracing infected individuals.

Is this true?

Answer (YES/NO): NO